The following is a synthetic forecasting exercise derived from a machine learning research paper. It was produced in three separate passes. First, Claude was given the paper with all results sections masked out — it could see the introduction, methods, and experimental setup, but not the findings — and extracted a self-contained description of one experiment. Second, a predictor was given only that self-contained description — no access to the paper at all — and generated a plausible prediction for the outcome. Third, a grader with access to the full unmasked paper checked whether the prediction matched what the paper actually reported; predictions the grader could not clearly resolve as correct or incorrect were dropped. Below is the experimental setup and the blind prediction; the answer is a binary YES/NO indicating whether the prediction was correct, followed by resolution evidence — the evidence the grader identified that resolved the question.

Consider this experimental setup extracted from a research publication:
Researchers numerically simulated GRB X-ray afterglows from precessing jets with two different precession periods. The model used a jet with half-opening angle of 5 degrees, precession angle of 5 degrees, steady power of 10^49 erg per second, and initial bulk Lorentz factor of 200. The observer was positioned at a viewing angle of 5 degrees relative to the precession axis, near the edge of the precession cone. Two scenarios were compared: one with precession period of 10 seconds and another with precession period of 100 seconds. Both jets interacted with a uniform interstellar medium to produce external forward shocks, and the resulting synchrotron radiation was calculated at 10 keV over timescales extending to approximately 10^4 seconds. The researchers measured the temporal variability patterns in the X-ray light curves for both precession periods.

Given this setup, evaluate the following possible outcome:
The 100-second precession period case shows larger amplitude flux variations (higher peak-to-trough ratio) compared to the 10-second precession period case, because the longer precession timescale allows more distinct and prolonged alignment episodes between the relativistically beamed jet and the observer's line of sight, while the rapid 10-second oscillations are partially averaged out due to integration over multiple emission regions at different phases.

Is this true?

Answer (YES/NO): NO